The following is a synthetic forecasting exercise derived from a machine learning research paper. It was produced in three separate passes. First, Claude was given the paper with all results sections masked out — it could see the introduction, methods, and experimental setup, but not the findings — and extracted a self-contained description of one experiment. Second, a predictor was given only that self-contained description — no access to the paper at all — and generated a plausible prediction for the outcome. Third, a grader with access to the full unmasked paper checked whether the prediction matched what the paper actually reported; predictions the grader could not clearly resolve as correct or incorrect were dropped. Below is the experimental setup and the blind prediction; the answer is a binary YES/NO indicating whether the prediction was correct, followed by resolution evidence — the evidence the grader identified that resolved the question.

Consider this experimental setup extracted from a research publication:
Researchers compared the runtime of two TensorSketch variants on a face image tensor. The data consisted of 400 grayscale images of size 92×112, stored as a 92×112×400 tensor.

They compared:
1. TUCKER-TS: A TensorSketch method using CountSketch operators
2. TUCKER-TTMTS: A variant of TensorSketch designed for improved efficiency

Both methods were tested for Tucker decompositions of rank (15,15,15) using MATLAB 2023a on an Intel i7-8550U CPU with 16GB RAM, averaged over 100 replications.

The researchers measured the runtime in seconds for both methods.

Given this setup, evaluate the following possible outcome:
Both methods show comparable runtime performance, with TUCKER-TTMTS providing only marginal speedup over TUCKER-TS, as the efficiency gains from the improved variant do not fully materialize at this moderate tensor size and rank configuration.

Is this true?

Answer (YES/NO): NO